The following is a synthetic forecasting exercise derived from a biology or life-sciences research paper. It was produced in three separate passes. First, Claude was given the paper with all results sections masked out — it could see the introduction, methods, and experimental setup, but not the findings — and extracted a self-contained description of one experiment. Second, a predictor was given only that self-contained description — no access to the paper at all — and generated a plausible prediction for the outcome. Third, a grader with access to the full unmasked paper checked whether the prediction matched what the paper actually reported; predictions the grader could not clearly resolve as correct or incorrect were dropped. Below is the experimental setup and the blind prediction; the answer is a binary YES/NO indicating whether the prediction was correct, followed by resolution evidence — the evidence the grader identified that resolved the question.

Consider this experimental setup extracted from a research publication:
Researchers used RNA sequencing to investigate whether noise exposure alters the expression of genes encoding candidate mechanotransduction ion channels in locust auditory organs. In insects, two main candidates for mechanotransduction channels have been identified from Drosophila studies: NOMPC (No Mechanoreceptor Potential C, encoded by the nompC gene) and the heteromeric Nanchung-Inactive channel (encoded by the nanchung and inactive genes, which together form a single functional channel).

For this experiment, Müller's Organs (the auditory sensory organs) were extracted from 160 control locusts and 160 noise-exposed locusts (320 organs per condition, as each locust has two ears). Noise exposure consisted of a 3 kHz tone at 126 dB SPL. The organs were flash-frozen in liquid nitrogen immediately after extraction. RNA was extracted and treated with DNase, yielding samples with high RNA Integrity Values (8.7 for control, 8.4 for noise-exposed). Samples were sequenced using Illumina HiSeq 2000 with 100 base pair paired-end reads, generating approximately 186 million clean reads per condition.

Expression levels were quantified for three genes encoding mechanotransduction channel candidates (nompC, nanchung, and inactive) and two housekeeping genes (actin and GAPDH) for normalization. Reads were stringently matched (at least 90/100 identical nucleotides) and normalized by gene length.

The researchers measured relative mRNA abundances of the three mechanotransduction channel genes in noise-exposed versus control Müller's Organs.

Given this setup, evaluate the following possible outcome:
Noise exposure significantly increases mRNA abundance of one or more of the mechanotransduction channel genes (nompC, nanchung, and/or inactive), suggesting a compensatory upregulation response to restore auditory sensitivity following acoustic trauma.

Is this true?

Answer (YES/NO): NO